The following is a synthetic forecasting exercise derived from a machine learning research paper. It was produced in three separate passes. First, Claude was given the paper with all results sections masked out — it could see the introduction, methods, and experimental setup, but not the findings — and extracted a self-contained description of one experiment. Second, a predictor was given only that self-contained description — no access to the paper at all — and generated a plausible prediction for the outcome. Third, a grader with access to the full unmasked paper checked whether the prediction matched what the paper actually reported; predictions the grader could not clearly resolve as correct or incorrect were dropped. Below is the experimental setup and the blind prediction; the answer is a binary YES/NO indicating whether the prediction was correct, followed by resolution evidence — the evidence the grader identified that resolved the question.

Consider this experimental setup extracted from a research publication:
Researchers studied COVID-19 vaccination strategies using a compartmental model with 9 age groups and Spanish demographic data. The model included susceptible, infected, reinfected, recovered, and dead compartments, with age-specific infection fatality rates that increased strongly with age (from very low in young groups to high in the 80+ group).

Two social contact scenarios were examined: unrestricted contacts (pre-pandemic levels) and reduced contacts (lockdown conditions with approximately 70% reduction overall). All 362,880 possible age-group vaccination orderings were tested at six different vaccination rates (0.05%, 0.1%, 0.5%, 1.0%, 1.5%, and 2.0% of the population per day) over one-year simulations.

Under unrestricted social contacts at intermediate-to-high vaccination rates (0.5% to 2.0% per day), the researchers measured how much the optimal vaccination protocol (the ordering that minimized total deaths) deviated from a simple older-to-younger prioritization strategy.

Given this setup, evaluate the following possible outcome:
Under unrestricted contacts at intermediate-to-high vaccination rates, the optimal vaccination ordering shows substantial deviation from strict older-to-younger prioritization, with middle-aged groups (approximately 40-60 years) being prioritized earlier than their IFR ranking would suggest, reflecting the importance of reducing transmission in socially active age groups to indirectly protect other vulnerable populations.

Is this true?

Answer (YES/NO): NO